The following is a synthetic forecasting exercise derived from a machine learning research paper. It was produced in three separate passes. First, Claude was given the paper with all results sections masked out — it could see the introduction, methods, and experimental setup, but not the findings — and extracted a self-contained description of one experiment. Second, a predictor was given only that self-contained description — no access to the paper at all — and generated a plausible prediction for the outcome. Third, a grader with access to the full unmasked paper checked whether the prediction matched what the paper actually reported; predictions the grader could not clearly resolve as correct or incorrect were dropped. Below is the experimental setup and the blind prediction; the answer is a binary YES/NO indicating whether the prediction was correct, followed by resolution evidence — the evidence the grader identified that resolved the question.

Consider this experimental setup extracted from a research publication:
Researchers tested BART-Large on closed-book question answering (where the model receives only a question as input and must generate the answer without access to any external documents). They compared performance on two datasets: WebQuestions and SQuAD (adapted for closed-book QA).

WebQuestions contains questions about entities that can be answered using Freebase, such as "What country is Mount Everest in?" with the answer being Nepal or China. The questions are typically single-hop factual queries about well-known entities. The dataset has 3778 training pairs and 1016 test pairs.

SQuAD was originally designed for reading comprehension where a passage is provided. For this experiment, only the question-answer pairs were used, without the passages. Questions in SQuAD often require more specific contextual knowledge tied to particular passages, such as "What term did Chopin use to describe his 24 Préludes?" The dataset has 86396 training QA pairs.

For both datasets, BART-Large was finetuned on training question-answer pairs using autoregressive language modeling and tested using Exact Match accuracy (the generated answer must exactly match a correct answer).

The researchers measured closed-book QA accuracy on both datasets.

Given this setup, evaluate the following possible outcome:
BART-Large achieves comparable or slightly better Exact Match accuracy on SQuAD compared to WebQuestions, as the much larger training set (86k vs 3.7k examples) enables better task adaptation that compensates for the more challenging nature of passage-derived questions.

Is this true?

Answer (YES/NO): NO